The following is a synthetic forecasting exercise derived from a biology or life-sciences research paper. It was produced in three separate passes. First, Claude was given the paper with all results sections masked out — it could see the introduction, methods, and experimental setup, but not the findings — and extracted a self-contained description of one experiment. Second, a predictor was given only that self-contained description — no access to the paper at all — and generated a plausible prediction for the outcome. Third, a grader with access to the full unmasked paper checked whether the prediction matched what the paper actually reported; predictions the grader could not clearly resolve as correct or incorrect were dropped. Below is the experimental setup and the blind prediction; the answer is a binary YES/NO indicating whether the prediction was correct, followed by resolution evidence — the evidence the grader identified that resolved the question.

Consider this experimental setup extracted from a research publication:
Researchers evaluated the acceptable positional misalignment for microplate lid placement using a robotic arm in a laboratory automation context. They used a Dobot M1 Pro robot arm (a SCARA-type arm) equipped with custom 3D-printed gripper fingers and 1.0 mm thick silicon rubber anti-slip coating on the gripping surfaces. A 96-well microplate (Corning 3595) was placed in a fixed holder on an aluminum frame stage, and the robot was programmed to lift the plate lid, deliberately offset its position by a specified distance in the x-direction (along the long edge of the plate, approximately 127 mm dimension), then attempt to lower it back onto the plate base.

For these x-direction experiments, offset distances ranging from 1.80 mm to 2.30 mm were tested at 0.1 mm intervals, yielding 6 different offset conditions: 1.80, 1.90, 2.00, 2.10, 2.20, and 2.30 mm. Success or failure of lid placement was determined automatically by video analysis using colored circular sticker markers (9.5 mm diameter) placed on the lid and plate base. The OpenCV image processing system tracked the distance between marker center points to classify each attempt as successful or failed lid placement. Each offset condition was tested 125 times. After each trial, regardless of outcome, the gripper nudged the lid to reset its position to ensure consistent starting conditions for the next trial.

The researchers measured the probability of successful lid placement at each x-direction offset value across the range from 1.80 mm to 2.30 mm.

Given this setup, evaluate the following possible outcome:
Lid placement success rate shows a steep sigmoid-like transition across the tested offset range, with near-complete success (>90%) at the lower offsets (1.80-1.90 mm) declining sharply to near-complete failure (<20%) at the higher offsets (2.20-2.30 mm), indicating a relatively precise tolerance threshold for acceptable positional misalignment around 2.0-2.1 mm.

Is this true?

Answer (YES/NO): NO